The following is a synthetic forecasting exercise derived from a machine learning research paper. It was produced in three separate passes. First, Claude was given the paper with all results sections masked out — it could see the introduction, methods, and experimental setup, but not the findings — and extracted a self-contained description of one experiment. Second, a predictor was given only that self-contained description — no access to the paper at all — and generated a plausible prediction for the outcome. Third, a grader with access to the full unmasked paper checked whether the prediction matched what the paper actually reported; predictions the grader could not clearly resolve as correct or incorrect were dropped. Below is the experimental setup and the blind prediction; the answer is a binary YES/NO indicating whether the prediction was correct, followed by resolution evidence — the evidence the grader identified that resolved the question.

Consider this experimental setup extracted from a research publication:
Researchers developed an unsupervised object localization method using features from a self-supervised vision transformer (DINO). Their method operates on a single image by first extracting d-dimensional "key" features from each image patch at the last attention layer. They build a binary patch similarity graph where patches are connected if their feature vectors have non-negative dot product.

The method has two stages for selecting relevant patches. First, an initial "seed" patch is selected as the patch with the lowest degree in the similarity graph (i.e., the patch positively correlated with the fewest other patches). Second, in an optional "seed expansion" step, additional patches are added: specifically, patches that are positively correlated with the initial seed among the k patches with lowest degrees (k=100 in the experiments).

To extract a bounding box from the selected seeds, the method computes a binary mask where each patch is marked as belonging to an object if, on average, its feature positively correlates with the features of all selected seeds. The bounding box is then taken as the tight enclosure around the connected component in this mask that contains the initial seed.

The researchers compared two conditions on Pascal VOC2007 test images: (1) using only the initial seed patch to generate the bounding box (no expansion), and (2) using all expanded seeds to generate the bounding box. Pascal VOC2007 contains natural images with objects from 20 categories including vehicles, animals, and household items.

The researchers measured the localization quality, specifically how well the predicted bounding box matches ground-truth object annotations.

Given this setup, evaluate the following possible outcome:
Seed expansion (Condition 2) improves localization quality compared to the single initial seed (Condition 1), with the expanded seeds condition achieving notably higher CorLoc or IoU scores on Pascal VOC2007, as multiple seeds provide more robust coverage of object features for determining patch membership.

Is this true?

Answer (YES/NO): YES